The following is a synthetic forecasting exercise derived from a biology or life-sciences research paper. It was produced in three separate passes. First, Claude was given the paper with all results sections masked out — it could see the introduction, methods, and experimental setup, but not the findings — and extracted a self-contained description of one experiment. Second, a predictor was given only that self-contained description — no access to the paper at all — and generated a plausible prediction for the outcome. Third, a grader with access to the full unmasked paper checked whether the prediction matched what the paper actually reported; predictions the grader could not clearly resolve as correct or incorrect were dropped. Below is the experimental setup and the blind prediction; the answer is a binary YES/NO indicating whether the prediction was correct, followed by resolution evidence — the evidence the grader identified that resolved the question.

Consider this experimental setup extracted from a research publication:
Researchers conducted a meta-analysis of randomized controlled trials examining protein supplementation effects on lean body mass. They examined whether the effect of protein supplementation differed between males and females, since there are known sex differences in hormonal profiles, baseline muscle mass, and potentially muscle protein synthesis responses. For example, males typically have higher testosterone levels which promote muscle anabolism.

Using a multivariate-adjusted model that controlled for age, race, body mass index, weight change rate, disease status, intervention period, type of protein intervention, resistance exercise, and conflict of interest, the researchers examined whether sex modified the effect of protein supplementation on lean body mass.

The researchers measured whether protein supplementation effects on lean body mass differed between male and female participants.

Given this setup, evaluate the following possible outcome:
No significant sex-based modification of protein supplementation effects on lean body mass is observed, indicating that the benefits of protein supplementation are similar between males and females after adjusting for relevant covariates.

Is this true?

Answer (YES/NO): NO